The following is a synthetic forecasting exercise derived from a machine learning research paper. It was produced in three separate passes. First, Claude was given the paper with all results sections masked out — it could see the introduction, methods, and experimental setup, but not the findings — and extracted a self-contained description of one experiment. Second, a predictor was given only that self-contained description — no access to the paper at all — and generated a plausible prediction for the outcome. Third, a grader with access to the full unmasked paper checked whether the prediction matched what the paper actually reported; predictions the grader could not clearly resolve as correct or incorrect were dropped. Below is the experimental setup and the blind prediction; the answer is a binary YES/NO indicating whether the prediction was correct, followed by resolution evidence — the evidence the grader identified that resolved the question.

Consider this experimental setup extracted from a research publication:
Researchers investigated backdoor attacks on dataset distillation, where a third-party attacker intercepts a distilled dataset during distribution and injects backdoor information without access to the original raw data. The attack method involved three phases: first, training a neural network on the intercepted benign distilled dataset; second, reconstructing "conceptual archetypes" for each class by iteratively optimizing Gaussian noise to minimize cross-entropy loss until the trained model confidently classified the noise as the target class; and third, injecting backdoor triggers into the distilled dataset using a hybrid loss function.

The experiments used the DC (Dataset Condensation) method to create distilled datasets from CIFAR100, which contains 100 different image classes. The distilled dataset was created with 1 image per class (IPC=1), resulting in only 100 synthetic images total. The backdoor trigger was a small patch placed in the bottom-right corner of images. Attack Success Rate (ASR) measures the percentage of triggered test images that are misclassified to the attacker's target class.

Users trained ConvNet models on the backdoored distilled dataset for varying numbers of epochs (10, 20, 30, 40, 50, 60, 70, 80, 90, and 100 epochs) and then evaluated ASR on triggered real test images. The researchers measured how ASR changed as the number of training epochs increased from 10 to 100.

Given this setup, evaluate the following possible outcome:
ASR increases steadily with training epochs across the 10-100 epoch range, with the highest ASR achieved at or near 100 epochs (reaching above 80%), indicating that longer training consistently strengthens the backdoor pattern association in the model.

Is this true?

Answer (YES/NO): NO